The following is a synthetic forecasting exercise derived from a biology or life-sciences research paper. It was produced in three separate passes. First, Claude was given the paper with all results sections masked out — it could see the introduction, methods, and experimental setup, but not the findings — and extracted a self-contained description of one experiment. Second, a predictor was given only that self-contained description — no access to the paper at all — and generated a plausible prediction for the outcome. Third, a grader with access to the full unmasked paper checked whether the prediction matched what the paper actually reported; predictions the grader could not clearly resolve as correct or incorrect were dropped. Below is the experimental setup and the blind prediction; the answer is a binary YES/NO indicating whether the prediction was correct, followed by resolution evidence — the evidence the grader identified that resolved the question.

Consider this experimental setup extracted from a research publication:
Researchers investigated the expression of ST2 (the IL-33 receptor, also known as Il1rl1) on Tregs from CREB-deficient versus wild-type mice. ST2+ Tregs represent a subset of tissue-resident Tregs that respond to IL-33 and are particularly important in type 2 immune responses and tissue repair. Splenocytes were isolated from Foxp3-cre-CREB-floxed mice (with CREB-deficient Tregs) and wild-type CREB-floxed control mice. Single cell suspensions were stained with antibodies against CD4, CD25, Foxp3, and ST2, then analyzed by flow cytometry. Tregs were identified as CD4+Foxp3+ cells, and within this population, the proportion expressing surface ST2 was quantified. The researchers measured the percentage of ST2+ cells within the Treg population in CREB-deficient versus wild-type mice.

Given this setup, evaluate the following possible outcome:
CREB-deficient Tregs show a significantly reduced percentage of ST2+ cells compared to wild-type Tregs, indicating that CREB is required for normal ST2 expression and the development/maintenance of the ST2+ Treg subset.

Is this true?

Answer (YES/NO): NO